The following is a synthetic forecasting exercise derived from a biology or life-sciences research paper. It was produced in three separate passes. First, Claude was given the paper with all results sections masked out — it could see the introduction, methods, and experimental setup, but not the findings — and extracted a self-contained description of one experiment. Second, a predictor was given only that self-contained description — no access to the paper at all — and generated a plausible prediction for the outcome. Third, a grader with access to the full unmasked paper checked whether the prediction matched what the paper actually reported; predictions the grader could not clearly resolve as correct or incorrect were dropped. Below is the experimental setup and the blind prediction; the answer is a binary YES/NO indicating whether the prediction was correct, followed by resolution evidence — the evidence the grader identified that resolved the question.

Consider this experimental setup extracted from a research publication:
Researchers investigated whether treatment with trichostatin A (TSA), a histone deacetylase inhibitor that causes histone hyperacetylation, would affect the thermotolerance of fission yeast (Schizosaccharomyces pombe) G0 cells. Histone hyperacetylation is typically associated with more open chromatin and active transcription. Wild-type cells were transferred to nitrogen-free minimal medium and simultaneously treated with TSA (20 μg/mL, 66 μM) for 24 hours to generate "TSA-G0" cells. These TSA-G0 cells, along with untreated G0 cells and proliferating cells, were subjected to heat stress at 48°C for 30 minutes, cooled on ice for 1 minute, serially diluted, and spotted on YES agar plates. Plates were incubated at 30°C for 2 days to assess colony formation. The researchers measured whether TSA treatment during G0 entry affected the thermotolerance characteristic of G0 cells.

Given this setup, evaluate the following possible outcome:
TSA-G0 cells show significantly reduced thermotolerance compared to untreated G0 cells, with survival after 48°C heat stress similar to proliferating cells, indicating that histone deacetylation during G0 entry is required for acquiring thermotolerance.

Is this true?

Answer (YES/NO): NO